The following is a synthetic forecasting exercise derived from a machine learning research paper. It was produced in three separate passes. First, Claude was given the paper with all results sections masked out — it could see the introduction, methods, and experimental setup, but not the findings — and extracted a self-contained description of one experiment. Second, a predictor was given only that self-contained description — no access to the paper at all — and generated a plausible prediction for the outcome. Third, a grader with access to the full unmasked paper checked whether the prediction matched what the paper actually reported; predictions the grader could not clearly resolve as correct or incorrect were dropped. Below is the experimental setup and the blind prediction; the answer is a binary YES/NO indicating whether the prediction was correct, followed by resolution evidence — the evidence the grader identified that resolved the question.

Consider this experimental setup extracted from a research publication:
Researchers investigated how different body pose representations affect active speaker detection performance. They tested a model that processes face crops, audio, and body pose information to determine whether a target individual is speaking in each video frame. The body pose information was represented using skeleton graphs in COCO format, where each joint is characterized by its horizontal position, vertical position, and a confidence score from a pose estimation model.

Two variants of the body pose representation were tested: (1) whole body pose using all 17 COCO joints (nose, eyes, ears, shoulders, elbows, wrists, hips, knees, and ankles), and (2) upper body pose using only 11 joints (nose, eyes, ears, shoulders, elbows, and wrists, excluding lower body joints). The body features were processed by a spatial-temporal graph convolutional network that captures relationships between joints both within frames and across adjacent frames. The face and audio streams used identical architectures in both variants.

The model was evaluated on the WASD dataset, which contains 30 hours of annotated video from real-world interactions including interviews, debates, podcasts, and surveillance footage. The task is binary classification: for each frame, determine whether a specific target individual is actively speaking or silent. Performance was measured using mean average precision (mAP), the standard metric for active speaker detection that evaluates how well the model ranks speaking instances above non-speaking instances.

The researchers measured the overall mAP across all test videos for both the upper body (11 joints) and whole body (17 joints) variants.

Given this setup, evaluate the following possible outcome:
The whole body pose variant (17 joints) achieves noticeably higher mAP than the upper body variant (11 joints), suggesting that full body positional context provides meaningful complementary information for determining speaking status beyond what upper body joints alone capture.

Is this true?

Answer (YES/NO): NO